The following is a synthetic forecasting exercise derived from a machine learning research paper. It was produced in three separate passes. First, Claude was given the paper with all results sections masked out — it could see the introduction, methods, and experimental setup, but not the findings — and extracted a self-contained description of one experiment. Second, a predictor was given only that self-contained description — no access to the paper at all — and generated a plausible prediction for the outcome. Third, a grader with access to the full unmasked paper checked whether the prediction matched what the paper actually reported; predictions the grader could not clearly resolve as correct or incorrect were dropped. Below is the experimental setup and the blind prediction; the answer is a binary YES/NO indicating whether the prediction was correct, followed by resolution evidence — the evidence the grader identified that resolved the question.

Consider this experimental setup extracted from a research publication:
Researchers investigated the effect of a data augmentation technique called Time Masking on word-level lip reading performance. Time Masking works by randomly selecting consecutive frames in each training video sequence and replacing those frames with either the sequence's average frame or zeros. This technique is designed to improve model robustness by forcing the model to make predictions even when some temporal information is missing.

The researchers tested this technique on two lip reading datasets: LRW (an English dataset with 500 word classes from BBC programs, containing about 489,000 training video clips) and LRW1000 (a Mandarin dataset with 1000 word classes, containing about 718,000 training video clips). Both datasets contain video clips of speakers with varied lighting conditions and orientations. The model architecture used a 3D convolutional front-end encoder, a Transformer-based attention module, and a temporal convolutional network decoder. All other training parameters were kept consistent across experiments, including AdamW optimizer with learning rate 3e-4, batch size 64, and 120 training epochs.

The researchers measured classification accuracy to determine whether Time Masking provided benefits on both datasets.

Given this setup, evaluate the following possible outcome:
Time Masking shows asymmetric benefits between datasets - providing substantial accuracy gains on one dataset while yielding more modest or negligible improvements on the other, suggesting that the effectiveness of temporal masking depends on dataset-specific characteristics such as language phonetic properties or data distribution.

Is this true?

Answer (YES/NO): NO